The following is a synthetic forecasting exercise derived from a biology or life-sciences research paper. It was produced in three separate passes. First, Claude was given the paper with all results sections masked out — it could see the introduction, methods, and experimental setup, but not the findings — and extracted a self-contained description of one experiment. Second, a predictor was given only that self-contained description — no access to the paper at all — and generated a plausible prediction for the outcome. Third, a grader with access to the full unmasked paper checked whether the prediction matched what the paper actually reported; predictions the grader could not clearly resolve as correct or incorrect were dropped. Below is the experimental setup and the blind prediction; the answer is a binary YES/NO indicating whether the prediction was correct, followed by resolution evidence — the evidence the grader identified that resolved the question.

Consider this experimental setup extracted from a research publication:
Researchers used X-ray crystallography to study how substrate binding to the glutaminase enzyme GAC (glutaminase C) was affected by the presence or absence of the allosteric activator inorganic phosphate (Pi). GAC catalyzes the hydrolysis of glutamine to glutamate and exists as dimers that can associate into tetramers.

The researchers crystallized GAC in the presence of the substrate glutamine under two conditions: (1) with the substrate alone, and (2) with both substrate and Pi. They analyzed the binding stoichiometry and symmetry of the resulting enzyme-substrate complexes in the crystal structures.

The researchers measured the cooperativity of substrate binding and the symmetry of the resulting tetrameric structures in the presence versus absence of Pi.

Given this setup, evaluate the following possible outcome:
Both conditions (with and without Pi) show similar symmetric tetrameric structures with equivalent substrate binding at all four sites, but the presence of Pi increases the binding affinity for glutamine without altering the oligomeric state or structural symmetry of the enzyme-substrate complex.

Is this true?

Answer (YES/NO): NO